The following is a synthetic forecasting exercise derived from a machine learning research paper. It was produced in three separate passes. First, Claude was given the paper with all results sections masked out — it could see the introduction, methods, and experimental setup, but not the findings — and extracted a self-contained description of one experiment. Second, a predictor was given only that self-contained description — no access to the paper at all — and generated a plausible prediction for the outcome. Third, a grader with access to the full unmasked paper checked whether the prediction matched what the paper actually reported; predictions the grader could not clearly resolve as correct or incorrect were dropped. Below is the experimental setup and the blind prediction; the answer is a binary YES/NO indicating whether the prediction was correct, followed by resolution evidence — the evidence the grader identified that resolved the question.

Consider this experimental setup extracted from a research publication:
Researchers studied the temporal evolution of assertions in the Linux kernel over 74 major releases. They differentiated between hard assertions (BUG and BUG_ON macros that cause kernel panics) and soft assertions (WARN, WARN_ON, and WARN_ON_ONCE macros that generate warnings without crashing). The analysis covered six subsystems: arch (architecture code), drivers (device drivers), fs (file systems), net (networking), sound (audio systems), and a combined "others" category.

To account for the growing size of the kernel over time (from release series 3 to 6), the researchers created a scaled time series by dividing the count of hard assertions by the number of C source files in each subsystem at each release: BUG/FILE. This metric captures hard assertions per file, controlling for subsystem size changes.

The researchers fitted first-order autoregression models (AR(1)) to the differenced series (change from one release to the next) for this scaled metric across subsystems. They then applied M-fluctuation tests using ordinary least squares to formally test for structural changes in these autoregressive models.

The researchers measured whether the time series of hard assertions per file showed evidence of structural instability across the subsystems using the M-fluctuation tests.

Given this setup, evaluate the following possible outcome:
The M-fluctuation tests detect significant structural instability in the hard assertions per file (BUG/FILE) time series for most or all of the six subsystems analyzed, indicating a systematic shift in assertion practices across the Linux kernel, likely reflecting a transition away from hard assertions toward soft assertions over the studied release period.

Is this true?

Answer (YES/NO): YES